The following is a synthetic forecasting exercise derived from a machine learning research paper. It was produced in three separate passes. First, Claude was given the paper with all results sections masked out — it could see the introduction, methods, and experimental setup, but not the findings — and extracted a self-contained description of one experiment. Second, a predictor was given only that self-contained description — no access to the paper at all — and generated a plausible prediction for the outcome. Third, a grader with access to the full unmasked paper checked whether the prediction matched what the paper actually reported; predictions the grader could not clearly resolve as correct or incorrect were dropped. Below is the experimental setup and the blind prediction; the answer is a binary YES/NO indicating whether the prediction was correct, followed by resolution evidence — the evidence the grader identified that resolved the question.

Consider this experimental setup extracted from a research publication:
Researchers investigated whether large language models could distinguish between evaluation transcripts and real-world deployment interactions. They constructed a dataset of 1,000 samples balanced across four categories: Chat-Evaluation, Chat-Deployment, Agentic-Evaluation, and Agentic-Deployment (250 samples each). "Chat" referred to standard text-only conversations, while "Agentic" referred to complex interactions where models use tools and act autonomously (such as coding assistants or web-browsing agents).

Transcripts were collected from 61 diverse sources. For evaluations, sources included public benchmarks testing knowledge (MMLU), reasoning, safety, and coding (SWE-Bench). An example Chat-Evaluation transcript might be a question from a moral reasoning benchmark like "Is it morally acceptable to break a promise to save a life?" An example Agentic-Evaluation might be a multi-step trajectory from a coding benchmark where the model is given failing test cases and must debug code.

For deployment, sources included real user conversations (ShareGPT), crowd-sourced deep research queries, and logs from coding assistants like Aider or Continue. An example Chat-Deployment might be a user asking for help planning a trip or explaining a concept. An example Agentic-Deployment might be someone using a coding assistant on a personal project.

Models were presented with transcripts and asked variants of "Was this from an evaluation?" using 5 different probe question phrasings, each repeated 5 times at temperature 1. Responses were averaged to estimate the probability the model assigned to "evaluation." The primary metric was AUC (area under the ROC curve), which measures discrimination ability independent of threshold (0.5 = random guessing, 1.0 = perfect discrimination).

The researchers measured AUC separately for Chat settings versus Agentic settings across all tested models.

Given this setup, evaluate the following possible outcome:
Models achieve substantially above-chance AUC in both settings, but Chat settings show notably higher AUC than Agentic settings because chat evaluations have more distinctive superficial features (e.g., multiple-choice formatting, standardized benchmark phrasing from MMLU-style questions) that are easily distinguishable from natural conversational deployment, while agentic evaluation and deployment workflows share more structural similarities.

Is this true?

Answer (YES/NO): NO